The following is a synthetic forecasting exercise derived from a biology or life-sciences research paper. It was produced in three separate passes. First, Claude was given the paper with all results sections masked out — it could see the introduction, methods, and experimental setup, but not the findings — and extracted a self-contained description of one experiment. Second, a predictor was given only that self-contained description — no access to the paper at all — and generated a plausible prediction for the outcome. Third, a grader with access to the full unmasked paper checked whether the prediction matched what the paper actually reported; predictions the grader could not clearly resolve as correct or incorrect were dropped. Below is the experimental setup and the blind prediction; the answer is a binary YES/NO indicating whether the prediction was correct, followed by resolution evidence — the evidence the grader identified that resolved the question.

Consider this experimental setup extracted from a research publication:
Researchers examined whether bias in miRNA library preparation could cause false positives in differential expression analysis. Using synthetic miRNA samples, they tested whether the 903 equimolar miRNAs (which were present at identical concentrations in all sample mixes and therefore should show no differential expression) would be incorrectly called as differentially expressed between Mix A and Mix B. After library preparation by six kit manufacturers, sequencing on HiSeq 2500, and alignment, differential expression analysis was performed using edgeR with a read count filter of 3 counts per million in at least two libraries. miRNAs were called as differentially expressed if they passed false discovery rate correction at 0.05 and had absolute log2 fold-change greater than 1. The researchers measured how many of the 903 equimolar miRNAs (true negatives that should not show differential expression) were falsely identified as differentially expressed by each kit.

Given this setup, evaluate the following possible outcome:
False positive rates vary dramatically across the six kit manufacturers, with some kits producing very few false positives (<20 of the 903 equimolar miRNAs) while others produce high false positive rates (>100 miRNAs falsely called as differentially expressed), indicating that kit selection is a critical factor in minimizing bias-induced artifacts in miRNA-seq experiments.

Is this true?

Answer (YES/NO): NO